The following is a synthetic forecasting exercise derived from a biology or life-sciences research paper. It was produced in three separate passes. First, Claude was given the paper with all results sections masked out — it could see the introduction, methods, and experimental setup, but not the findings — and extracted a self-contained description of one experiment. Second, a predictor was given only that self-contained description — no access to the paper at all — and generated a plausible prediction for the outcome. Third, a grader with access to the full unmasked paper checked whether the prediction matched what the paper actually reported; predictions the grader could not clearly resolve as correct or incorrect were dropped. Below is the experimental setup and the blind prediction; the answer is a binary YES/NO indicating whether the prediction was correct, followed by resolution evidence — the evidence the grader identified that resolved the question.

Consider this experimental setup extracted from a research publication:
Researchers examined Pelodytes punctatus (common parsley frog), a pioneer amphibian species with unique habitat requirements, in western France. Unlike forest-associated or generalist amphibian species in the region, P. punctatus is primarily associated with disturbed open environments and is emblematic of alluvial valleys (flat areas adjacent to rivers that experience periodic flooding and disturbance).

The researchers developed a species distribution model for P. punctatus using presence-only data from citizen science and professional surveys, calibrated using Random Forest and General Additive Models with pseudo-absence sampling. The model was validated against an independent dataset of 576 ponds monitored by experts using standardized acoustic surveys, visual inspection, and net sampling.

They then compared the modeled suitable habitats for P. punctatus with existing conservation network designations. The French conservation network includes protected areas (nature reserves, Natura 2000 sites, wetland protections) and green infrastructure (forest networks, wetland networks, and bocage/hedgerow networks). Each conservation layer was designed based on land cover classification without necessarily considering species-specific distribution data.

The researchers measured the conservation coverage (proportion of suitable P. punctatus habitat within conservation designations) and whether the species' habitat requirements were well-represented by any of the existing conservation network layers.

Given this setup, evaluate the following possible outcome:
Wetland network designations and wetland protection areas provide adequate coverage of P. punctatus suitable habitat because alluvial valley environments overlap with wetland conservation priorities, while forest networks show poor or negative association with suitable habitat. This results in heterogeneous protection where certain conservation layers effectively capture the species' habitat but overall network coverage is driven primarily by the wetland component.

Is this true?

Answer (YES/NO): NO